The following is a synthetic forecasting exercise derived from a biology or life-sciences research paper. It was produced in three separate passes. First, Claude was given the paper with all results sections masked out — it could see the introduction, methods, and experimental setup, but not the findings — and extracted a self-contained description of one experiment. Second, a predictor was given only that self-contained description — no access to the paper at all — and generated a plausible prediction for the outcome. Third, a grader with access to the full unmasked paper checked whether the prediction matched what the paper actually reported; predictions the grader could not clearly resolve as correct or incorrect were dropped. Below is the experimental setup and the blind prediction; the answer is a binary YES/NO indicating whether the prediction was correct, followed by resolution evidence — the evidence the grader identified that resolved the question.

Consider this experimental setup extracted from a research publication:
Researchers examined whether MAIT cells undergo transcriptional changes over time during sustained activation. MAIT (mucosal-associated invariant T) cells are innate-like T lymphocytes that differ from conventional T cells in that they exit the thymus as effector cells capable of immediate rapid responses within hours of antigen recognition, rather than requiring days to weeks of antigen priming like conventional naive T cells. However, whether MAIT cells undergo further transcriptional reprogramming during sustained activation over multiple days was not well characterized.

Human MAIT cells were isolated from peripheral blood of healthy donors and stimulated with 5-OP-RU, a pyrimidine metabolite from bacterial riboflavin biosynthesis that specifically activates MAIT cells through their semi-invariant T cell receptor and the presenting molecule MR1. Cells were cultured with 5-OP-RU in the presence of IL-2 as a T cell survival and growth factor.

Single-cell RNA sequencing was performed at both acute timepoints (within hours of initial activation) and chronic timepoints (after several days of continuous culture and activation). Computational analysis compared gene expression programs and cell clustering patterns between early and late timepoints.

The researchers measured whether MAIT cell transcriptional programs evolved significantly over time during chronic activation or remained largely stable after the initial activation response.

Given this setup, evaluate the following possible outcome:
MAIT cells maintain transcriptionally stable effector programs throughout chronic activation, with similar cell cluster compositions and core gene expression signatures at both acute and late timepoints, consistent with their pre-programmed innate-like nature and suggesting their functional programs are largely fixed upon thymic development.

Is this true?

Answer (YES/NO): NO